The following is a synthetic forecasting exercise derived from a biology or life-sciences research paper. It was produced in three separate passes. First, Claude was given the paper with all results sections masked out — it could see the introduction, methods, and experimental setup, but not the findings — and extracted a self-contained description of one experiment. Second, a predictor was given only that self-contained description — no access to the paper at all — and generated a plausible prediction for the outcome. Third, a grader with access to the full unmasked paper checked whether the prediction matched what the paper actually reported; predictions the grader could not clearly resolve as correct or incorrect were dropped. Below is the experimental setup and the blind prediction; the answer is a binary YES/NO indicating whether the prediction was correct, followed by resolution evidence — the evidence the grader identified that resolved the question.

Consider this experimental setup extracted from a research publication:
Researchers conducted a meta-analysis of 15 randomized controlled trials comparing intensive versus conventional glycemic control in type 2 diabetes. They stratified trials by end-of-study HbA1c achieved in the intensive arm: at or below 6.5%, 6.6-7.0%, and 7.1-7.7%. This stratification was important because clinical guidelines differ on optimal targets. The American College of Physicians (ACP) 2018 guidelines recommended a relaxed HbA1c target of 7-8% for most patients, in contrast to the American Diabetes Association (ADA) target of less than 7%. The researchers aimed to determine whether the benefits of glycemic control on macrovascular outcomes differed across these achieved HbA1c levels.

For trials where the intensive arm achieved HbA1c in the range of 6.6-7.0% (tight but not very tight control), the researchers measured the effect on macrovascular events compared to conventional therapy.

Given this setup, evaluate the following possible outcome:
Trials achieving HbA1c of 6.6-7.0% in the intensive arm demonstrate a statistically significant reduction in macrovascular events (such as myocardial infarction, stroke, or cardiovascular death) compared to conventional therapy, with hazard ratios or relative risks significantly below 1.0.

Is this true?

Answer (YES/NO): NO